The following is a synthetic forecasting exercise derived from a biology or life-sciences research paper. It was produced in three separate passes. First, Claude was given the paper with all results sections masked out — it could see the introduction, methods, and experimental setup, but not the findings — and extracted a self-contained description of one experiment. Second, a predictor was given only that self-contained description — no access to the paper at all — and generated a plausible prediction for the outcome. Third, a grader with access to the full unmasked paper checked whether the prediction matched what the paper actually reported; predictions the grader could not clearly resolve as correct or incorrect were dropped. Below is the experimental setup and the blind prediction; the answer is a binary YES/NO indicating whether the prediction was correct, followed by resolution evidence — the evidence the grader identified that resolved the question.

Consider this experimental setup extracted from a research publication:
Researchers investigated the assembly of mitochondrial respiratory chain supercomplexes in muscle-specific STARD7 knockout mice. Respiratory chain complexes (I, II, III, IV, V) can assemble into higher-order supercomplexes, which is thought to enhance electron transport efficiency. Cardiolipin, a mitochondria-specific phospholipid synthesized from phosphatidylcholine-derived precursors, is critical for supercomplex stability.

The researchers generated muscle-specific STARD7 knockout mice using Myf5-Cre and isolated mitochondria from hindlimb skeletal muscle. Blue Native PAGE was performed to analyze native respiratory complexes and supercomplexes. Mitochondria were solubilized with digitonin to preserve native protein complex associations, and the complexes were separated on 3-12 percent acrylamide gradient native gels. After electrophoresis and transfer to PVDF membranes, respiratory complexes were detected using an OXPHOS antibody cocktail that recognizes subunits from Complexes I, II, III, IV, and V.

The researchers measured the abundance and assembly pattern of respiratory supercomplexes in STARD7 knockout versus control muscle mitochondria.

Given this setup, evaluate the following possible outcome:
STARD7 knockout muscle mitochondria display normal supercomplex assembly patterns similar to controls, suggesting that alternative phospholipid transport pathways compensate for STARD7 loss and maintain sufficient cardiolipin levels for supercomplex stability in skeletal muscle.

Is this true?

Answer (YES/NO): NO